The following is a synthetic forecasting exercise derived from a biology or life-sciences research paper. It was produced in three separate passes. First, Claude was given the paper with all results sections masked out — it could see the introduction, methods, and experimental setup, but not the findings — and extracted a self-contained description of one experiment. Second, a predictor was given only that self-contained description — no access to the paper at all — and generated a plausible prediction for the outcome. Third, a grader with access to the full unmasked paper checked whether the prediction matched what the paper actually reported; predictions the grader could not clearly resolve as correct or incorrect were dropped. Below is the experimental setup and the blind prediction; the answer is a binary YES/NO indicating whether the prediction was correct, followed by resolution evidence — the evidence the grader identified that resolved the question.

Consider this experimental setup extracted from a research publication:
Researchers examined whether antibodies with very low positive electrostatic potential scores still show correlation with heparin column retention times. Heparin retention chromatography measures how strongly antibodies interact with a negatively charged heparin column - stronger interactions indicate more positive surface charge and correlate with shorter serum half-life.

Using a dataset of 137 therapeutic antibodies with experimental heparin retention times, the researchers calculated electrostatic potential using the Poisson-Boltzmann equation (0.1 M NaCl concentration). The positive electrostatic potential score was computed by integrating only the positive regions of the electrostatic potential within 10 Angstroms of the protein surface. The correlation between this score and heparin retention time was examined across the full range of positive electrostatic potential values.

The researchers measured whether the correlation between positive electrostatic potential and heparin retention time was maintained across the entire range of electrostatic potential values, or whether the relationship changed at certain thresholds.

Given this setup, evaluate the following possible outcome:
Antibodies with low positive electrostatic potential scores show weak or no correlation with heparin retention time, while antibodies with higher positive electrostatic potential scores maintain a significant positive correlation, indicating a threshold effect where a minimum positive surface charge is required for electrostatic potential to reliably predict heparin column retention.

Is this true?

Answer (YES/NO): YES